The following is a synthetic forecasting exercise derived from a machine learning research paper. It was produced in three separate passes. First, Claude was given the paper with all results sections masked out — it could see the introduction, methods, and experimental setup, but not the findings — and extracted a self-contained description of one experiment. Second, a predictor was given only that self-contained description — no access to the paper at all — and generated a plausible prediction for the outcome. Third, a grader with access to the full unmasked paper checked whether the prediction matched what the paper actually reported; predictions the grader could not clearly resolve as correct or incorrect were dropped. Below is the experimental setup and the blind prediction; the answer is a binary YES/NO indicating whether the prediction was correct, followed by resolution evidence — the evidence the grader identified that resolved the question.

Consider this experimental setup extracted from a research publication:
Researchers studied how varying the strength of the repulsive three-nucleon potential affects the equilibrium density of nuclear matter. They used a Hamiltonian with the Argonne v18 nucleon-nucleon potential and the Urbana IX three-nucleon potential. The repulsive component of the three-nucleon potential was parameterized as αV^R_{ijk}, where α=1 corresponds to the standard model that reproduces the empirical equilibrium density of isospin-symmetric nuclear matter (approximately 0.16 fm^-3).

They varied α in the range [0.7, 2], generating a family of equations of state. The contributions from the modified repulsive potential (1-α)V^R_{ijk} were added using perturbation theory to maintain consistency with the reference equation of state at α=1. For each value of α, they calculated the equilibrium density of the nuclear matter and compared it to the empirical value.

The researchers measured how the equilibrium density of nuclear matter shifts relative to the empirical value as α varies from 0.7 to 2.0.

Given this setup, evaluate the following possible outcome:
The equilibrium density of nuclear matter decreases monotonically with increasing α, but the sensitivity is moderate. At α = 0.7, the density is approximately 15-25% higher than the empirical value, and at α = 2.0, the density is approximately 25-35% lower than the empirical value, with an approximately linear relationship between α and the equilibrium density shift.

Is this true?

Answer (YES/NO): NO